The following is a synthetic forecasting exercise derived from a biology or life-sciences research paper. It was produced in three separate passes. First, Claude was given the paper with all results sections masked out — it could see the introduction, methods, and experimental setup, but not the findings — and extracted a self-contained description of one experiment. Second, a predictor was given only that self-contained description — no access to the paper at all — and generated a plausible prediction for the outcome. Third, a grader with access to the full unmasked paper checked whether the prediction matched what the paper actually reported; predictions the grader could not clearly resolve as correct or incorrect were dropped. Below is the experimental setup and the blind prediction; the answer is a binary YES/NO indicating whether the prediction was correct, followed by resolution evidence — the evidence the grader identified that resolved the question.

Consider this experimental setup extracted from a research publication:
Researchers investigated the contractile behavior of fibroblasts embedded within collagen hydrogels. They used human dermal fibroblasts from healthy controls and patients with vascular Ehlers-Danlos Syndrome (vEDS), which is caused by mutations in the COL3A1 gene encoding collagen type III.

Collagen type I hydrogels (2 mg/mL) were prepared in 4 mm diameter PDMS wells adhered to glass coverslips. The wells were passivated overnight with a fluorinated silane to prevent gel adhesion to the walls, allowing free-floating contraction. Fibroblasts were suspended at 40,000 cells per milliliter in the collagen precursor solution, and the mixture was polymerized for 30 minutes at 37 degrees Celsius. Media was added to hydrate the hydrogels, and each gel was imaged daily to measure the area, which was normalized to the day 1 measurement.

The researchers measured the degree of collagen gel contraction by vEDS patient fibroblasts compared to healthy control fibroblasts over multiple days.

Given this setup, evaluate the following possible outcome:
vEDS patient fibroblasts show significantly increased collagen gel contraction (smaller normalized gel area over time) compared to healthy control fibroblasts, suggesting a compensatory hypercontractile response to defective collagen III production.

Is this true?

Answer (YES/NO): NO